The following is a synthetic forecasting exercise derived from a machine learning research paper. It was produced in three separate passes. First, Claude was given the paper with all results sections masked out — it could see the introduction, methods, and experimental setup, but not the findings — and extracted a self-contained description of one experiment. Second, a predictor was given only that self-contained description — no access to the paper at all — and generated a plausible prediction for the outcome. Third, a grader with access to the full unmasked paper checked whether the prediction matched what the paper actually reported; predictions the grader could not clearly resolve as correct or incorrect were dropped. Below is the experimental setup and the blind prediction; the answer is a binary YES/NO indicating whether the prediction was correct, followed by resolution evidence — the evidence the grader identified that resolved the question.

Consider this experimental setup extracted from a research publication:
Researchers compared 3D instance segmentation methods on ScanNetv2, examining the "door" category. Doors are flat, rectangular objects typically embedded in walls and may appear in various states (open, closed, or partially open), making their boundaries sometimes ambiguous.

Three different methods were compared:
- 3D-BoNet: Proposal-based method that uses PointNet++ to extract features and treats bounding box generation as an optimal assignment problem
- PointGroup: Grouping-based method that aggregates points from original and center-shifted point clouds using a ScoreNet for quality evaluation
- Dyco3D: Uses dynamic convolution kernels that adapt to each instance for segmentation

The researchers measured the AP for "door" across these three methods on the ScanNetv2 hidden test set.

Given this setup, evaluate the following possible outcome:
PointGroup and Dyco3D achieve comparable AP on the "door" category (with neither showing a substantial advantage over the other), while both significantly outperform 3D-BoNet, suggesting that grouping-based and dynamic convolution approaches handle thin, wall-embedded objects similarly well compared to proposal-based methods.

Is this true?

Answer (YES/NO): YES